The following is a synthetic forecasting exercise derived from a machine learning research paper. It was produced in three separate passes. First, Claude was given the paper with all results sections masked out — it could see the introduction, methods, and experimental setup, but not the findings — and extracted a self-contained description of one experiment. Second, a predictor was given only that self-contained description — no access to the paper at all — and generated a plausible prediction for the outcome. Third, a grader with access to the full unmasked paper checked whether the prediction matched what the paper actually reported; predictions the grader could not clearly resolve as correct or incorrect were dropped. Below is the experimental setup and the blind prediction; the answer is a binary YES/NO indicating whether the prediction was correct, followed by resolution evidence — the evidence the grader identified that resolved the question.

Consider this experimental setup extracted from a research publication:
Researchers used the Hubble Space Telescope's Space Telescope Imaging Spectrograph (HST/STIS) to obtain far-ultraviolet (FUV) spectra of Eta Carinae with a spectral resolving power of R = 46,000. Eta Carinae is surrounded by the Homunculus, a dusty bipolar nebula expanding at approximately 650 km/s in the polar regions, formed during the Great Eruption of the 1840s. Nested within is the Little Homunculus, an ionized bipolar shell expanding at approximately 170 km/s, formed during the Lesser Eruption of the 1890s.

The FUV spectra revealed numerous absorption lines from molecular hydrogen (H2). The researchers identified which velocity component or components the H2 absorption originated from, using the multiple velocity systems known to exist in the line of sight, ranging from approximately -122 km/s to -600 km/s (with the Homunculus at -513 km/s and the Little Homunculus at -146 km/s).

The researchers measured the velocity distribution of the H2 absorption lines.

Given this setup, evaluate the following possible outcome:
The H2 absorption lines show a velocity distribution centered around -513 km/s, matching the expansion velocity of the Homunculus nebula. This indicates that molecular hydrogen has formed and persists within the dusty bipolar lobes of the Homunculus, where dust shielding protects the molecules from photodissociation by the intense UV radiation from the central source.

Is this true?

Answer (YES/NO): YES